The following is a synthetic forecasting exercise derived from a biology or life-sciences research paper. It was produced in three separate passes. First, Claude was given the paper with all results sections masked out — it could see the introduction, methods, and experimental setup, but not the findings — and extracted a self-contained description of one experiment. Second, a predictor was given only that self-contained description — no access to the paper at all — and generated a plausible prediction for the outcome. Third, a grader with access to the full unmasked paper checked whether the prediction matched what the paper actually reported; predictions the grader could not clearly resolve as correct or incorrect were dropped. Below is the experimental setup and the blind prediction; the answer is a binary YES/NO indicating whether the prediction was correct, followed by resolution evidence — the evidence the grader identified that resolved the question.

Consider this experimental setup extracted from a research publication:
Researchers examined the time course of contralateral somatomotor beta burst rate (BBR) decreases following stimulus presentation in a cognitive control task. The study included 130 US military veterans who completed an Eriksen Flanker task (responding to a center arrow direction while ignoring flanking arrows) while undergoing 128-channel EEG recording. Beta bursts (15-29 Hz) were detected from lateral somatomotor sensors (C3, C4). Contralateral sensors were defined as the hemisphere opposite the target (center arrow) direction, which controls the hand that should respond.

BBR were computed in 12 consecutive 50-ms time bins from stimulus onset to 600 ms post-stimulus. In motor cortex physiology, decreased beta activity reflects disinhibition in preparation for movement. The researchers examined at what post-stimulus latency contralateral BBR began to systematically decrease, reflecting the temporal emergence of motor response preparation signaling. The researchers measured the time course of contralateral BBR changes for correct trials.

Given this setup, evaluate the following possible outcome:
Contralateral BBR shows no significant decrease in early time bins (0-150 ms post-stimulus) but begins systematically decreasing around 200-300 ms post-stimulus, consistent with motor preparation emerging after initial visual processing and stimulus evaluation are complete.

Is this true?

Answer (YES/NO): NO